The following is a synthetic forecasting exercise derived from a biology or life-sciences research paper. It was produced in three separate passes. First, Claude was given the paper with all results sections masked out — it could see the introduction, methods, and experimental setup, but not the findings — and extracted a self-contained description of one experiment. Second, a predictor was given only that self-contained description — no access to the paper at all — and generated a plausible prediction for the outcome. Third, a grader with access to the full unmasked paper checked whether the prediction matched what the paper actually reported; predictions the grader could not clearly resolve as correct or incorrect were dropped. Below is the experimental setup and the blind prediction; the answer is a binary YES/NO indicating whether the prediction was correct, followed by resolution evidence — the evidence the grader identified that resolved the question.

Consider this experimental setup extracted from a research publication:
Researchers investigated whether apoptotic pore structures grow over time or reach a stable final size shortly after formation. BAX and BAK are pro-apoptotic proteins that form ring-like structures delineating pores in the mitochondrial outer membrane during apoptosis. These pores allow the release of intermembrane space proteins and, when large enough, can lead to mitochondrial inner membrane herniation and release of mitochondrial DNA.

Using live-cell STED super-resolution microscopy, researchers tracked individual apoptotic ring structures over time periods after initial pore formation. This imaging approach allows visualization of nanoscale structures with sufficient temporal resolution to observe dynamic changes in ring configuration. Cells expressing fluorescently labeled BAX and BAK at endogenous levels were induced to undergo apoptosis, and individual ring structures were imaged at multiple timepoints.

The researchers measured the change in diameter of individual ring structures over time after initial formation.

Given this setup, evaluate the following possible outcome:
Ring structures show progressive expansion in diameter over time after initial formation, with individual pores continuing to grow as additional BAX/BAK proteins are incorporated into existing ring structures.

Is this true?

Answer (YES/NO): YES